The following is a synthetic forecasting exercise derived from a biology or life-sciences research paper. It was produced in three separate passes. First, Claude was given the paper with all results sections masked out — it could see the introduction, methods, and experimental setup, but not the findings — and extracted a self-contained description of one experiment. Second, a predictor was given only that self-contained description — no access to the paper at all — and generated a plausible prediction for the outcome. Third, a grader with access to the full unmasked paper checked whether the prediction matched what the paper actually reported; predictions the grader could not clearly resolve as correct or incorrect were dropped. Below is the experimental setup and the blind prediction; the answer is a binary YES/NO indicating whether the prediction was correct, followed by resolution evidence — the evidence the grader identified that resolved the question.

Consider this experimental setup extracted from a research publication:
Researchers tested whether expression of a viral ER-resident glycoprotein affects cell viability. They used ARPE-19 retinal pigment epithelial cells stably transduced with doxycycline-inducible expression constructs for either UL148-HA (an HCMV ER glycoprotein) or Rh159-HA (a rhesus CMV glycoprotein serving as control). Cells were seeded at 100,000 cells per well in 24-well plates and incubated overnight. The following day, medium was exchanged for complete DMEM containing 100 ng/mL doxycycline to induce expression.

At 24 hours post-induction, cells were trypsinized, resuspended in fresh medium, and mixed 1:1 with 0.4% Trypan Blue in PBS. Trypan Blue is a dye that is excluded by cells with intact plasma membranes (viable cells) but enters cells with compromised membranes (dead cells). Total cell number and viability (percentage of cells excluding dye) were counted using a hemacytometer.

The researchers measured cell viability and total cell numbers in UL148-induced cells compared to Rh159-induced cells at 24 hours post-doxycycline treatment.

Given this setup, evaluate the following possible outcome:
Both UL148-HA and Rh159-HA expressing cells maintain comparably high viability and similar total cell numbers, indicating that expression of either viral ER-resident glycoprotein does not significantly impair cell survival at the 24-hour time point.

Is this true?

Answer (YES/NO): YES